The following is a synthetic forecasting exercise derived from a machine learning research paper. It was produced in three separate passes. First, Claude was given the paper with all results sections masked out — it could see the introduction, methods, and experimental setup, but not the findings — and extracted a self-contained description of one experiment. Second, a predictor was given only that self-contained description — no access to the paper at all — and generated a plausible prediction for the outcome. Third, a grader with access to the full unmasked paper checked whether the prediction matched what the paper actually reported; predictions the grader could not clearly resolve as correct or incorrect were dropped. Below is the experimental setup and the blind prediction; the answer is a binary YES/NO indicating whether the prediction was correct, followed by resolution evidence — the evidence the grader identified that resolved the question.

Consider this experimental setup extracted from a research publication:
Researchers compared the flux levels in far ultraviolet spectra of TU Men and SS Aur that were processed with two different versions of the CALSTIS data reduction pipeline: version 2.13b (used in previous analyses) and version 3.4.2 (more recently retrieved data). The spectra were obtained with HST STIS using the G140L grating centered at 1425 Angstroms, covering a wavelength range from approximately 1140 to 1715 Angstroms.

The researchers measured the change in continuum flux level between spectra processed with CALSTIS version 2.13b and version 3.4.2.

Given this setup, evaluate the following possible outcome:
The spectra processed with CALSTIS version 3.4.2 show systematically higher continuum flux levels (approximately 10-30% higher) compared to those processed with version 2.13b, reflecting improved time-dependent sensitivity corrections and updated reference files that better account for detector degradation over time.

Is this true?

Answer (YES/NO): NO